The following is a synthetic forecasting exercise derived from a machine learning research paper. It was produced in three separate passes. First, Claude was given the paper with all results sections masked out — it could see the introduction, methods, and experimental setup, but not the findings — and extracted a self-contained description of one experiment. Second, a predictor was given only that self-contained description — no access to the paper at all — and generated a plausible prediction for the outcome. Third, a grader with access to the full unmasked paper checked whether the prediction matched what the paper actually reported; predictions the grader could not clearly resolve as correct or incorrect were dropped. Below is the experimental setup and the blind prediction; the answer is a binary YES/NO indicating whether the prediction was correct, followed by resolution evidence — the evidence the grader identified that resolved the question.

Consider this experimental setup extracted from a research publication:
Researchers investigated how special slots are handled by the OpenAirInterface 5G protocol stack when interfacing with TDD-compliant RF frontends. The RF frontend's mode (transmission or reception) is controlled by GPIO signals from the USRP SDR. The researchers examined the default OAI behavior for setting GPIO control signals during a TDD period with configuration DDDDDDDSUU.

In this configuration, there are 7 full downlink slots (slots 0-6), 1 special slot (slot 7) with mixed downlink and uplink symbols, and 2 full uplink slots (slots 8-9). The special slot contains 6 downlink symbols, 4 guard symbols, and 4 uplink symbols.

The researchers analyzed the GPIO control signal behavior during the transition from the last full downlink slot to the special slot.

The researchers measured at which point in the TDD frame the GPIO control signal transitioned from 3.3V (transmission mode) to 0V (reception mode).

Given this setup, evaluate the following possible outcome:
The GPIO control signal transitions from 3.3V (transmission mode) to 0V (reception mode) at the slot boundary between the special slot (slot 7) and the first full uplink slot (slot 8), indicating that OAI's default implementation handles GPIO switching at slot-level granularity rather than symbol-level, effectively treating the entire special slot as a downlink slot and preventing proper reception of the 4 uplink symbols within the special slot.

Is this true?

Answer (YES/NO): NO